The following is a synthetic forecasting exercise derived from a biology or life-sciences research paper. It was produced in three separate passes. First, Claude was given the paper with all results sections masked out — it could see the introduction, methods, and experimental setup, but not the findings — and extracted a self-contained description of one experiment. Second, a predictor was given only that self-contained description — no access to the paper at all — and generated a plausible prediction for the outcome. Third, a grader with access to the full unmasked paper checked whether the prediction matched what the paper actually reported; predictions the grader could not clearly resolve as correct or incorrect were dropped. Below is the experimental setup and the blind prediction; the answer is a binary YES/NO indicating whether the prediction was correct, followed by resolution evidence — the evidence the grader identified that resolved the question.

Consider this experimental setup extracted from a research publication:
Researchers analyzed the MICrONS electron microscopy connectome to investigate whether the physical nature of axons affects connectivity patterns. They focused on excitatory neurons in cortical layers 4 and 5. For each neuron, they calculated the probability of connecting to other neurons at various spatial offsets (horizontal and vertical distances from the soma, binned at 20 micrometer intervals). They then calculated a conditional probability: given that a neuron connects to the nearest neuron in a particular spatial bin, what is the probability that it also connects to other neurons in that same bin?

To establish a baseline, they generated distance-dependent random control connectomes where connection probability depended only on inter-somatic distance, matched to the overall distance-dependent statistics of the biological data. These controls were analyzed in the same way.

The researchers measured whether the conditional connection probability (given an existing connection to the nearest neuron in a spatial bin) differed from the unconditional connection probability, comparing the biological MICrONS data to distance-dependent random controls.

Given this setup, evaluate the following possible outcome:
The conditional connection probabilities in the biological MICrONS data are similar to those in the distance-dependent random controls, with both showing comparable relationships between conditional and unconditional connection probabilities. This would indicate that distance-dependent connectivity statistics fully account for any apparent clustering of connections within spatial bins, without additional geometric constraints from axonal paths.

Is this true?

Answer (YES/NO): NO